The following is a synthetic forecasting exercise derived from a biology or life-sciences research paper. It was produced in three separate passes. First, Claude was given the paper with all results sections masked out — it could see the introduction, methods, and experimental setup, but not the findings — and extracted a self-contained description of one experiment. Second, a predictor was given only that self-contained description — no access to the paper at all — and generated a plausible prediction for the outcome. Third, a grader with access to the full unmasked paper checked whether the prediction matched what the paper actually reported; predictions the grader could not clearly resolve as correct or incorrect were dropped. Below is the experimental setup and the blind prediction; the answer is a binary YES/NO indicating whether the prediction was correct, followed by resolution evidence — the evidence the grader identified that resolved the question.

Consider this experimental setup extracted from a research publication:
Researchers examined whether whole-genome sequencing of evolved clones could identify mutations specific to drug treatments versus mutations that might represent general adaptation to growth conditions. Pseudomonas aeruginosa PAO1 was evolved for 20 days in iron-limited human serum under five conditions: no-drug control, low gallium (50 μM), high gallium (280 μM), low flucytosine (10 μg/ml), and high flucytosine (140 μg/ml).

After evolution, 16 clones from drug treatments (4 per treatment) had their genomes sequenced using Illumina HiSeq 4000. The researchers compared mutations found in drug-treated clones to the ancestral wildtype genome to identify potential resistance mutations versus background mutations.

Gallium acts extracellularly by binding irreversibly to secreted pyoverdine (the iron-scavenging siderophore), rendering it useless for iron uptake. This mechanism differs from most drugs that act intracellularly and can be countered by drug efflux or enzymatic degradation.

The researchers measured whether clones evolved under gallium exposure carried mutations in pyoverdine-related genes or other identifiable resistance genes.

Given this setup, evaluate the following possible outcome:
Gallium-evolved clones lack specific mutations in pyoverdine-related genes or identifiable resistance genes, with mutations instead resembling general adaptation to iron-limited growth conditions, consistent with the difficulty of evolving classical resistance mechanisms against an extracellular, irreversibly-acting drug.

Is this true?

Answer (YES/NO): NO